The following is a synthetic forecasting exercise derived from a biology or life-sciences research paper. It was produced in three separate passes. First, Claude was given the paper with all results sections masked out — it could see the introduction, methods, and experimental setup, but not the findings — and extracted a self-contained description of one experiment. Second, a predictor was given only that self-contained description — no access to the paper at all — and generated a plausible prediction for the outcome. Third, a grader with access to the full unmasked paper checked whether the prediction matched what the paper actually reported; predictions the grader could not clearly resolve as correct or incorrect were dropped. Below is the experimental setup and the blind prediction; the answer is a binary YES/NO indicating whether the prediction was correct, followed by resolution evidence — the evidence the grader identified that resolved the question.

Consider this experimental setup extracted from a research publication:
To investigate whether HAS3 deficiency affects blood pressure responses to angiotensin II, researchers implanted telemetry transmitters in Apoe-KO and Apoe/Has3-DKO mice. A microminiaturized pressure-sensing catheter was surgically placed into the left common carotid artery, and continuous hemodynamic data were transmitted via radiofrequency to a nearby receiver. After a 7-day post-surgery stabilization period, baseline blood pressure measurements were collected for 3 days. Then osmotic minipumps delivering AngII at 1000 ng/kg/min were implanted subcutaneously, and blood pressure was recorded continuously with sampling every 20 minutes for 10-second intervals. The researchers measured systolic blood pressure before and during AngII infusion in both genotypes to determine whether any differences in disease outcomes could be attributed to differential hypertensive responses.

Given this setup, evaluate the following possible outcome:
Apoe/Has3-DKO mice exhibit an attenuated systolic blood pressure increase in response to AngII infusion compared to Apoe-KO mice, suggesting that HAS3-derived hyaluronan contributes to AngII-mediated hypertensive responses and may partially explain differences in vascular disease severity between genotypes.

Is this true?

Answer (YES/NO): NO